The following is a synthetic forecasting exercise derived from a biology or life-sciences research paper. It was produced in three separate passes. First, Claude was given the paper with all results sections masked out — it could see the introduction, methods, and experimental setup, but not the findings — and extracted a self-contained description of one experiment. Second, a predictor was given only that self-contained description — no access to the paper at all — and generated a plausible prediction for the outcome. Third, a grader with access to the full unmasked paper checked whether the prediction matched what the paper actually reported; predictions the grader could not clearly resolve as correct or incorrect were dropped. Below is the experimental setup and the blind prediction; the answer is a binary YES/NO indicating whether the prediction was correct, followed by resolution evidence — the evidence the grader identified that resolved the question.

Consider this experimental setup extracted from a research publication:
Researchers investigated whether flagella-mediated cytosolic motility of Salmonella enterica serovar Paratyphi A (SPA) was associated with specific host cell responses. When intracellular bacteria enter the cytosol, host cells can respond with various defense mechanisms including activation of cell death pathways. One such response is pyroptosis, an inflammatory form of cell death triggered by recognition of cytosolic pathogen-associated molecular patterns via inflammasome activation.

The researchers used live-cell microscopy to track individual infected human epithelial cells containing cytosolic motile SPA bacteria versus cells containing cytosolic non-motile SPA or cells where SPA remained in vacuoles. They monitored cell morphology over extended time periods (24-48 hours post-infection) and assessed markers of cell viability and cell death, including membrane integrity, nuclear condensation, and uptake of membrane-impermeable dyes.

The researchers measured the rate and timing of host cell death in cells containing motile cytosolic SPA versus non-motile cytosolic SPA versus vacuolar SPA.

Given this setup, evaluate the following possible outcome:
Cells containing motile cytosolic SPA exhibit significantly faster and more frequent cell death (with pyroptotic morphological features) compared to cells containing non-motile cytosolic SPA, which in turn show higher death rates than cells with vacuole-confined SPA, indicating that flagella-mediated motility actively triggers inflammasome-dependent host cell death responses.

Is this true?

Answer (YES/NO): NO